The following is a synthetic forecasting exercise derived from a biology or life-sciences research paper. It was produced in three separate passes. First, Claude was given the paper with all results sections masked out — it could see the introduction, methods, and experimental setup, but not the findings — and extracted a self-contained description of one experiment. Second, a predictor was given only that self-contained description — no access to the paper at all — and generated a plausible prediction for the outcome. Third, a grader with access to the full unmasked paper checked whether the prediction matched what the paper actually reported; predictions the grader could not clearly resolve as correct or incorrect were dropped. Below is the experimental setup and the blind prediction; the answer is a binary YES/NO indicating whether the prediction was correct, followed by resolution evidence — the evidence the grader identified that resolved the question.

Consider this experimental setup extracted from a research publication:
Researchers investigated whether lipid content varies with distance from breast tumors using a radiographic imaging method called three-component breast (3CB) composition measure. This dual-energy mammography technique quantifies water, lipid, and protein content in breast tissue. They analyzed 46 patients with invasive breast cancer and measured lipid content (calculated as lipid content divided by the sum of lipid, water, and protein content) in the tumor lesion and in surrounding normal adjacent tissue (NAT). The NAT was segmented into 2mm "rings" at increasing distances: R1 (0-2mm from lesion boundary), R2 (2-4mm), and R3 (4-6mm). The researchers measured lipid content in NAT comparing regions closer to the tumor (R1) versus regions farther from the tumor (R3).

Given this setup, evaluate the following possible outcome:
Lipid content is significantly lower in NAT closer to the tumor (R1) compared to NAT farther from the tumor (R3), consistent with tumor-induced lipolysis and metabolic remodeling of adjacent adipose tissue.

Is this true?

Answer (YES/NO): YES